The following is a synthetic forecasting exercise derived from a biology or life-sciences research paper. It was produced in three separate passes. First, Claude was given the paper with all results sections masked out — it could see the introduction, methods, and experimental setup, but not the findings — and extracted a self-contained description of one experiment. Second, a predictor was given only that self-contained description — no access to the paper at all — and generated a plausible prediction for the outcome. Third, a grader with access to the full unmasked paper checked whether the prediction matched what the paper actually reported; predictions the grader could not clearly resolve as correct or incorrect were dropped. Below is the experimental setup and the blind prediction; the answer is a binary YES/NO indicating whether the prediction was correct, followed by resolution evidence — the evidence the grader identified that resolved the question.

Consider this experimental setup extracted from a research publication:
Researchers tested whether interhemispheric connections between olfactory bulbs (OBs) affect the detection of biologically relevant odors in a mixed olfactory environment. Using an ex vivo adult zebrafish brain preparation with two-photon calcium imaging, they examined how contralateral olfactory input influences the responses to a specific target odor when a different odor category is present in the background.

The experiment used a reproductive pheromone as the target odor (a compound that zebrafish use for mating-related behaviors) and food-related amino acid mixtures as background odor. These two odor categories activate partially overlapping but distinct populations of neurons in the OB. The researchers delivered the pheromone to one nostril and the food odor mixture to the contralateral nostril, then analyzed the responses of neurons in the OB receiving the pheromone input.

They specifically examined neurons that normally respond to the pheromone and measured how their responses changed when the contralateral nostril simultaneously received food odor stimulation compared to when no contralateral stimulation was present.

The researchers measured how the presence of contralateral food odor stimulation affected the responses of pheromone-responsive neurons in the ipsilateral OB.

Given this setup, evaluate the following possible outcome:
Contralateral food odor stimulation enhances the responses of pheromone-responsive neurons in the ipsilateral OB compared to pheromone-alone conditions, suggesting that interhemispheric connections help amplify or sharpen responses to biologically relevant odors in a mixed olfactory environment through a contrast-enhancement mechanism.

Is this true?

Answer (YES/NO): NO